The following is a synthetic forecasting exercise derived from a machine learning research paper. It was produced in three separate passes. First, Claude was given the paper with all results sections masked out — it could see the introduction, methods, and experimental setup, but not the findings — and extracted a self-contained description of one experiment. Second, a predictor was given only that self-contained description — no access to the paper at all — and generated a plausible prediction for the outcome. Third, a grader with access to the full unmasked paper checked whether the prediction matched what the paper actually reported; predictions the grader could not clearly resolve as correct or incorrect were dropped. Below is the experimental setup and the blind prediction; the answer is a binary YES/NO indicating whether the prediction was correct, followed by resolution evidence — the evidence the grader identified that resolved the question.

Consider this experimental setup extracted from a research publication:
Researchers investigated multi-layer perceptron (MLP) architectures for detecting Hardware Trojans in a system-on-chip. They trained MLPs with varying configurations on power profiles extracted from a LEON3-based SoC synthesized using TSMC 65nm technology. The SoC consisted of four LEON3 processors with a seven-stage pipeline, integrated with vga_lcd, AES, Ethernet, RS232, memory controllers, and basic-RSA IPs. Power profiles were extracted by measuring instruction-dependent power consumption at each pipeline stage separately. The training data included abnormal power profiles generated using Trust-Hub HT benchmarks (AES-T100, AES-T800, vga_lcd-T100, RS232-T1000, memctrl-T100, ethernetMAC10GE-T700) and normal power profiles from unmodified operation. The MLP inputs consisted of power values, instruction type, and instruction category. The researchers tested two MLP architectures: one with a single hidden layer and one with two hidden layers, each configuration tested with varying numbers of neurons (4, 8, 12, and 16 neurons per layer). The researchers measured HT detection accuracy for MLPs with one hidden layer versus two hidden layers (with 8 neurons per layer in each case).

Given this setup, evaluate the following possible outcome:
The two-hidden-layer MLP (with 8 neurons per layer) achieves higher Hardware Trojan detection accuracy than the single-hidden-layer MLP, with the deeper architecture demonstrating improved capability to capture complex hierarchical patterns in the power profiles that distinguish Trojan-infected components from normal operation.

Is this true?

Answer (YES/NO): YES